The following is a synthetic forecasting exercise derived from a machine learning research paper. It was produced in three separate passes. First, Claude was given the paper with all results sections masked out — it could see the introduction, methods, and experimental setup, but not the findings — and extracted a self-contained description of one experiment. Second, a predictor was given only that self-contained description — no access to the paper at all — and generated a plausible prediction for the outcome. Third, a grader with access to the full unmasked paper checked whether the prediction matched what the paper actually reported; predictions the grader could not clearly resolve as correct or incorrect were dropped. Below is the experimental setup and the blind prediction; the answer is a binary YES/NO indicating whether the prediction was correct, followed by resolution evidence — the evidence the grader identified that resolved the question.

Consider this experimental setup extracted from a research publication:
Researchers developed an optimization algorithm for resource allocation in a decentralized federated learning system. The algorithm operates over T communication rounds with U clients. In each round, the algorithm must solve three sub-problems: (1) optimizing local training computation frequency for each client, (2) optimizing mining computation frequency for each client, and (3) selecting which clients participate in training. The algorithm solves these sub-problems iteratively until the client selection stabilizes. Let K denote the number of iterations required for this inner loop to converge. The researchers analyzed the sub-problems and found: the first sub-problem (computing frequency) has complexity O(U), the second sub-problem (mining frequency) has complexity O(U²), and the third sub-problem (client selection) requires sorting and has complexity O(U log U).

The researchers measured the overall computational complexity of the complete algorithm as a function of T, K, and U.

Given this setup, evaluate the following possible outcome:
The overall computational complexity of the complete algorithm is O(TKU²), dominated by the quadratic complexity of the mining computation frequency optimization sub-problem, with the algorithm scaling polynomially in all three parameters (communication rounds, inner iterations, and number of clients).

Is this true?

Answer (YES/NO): YES